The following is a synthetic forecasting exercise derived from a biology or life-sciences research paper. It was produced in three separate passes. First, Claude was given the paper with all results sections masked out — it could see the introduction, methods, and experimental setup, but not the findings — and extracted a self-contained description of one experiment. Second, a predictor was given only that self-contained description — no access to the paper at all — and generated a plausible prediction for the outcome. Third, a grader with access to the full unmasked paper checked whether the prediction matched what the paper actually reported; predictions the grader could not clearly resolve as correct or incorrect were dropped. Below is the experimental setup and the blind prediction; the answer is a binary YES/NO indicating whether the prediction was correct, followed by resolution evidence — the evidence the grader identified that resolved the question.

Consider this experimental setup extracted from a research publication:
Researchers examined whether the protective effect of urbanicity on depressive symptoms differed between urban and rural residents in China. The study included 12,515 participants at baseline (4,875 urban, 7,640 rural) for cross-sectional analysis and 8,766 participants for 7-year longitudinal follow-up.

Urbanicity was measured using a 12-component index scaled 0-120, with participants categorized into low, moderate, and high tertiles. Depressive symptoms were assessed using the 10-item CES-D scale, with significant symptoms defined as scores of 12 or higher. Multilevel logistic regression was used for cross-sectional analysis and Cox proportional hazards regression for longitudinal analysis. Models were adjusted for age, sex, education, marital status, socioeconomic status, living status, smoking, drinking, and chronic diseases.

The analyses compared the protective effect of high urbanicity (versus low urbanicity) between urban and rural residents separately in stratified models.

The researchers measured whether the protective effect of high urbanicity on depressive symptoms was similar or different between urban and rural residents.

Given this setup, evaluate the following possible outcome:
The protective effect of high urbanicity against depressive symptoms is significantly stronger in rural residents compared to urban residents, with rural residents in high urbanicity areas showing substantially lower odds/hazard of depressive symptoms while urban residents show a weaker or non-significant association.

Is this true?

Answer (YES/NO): NO